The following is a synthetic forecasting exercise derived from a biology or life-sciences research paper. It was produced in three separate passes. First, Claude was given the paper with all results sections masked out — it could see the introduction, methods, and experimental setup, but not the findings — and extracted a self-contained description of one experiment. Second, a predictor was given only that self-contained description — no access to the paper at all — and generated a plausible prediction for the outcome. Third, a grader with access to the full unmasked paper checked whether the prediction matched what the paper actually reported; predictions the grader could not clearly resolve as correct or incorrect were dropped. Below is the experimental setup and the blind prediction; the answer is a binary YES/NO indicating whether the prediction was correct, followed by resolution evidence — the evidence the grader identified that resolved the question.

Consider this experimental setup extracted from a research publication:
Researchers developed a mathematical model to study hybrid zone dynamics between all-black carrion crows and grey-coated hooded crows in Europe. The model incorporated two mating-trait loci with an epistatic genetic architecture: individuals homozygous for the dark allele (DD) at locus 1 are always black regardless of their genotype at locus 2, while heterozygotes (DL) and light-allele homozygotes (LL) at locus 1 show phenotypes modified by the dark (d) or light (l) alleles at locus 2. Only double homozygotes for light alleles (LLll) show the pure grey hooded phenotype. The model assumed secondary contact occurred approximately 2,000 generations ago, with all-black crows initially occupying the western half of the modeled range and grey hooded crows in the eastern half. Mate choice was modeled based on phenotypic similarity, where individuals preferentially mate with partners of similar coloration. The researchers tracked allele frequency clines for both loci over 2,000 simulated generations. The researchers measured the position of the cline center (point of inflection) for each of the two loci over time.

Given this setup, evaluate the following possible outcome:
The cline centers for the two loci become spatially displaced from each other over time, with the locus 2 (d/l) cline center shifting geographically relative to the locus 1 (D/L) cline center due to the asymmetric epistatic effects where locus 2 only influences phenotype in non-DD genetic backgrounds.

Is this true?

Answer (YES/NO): YES